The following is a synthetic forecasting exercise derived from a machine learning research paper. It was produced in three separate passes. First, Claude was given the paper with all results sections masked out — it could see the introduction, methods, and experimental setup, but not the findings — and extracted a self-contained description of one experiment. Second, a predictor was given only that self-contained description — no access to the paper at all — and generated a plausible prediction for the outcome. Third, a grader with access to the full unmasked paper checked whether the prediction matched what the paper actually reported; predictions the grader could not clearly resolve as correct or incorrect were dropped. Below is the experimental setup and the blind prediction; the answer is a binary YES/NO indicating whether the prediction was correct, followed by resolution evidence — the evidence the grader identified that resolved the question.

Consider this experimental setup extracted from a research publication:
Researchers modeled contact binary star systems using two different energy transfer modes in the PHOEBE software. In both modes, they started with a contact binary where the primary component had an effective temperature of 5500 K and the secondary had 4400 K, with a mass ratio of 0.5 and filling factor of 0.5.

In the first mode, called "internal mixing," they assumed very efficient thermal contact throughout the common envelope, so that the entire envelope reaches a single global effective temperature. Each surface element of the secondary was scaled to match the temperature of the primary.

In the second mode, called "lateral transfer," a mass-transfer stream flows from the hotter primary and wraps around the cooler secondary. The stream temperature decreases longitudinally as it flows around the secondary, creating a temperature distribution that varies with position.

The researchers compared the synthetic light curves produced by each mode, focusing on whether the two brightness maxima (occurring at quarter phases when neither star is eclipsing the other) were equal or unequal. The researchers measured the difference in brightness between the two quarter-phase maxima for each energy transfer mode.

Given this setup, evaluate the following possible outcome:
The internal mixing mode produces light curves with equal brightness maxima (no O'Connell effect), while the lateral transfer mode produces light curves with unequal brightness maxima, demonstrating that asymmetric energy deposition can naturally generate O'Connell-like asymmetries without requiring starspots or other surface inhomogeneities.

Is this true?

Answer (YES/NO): YES